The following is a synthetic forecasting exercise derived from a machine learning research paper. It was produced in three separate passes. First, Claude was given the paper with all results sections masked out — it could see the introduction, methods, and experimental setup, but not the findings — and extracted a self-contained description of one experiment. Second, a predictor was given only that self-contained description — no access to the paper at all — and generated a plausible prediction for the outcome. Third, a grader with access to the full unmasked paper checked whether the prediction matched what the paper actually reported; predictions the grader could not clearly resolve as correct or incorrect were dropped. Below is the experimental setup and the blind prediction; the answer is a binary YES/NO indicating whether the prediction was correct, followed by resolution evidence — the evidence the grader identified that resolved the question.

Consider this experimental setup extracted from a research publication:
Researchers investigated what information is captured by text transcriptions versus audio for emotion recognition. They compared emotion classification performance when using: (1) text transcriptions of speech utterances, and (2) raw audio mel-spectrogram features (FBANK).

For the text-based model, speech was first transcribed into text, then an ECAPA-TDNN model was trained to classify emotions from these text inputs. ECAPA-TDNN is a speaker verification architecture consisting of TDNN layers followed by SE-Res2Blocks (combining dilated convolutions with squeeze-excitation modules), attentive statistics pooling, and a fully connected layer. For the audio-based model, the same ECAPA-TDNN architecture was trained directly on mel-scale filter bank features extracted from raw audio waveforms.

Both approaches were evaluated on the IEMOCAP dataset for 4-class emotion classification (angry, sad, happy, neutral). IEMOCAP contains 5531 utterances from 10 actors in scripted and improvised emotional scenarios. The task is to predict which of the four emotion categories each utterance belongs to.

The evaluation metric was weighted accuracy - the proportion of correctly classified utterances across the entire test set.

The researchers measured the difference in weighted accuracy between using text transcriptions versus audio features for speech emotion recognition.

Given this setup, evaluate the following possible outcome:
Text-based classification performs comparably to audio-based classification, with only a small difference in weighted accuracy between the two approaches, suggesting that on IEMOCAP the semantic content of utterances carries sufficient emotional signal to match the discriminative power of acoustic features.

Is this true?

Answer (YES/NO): NO